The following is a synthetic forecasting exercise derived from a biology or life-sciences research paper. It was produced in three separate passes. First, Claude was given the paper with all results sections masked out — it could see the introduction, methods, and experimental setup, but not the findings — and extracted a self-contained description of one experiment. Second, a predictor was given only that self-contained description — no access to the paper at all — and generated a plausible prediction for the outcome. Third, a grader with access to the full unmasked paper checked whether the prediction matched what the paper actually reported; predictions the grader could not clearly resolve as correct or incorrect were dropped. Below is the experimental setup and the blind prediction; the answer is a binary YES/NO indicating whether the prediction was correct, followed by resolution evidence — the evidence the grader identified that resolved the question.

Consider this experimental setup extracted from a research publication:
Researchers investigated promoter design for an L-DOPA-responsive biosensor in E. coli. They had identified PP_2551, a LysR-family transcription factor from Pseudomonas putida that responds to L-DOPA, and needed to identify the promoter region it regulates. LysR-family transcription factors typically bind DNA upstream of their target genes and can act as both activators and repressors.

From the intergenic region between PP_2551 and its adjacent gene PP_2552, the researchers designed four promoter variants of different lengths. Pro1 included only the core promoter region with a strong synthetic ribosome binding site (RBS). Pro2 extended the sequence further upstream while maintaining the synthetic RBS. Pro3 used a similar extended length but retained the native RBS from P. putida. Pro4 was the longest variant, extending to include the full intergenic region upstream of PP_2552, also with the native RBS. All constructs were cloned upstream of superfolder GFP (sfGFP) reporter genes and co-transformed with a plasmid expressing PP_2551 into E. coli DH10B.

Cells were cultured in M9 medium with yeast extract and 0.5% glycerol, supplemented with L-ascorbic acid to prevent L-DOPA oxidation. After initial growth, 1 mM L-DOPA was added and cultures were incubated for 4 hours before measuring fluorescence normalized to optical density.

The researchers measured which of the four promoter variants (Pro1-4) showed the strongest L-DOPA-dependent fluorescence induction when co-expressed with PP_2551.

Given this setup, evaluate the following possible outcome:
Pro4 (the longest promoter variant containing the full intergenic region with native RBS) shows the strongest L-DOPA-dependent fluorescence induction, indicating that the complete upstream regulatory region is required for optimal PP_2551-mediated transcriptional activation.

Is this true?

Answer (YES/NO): NO